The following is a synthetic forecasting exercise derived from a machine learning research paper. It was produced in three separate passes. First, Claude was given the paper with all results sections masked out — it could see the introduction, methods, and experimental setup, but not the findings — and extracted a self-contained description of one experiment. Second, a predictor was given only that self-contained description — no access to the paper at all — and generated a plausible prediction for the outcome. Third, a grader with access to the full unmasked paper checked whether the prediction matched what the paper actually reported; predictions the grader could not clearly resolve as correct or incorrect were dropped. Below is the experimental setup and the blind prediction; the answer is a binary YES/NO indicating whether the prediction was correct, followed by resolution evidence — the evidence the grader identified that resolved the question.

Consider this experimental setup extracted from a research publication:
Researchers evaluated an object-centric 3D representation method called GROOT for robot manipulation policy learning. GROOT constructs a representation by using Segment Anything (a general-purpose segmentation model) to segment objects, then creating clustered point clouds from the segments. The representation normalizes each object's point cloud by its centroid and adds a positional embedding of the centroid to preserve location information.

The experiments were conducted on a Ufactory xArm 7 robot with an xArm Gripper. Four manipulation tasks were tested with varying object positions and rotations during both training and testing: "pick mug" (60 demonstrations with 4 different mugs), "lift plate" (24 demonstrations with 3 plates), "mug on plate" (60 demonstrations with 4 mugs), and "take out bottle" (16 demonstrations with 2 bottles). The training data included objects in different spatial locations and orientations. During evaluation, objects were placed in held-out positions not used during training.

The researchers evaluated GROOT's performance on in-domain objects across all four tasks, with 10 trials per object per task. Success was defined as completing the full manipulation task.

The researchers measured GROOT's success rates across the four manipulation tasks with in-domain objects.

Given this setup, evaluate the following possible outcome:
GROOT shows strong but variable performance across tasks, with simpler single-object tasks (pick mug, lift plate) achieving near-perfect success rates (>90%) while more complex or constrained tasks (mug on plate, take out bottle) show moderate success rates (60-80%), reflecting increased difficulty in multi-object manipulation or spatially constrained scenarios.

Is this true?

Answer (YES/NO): NO